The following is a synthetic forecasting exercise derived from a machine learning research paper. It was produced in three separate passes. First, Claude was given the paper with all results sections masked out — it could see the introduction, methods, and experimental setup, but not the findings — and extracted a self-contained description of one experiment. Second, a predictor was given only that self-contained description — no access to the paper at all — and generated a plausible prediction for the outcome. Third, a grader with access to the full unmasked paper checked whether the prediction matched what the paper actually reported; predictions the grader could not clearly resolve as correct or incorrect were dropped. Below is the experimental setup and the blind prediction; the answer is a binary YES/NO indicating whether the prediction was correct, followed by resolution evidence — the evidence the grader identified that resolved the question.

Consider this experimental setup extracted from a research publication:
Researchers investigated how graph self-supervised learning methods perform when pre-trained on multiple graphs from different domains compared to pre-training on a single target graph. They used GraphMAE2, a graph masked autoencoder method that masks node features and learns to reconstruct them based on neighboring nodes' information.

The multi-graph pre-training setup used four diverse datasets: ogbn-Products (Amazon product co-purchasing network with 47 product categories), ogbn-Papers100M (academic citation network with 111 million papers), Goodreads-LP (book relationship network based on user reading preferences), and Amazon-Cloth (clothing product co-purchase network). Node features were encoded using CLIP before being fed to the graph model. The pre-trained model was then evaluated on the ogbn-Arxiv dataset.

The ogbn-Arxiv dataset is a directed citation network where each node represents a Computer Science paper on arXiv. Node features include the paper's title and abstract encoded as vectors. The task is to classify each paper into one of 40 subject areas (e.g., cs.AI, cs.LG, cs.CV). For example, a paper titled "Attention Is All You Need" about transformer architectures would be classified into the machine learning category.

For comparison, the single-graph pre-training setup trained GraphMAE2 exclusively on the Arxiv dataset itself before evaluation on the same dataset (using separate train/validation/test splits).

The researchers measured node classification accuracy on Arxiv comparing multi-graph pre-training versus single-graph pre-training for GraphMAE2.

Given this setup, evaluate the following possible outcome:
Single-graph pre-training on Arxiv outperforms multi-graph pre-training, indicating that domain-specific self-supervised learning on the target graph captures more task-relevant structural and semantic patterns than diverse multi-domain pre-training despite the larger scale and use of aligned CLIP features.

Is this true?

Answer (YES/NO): YES